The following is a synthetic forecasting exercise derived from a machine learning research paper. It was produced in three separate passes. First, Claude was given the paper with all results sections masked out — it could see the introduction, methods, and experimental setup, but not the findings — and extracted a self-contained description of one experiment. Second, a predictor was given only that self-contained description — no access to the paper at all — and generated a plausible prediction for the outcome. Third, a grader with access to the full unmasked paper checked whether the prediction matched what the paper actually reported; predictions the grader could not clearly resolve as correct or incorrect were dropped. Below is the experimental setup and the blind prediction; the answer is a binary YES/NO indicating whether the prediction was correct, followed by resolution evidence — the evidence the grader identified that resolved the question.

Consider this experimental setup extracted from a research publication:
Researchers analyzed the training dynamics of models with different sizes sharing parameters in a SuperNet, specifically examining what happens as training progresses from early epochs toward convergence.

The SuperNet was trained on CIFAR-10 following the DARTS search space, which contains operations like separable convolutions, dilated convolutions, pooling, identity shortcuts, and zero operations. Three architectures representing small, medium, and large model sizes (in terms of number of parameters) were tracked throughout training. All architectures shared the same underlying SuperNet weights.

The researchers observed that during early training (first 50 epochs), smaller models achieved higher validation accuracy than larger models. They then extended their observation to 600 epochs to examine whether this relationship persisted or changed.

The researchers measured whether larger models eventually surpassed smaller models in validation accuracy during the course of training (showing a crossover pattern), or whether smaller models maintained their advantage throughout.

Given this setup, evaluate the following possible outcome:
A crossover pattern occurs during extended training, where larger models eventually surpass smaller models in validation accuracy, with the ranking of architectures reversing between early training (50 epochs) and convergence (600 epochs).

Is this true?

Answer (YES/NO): YES